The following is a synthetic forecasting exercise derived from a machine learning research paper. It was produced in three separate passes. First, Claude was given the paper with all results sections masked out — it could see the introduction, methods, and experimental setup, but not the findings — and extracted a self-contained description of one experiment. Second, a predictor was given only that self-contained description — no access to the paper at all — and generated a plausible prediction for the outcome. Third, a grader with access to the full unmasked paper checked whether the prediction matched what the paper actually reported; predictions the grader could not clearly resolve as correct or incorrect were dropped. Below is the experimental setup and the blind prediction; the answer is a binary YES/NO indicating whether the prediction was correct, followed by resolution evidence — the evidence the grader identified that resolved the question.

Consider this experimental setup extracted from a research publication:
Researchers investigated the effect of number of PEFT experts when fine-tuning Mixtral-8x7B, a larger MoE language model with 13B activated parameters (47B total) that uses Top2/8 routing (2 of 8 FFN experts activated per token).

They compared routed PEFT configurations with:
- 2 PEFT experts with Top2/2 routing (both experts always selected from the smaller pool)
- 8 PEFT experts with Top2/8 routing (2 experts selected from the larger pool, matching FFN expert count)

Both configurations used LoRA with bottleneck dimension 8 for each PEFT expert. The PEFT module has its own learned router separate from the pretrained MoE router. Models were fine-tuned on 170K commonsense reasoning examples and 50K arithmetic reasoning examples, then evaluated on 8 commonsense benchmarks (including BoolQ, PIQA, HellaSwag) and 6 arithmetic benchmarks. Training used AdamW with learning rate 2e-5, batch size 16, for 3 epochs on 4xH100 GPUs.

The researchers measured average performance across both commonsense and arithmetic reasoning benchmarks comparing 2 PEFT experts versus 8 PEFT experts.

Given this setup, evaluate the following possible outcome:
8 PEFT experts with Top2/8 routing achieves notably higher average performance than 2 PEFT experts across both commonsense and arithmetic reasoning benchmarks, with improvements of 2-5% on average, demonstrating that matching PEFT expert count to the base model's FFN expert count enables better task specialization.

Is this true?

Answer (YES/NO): NO